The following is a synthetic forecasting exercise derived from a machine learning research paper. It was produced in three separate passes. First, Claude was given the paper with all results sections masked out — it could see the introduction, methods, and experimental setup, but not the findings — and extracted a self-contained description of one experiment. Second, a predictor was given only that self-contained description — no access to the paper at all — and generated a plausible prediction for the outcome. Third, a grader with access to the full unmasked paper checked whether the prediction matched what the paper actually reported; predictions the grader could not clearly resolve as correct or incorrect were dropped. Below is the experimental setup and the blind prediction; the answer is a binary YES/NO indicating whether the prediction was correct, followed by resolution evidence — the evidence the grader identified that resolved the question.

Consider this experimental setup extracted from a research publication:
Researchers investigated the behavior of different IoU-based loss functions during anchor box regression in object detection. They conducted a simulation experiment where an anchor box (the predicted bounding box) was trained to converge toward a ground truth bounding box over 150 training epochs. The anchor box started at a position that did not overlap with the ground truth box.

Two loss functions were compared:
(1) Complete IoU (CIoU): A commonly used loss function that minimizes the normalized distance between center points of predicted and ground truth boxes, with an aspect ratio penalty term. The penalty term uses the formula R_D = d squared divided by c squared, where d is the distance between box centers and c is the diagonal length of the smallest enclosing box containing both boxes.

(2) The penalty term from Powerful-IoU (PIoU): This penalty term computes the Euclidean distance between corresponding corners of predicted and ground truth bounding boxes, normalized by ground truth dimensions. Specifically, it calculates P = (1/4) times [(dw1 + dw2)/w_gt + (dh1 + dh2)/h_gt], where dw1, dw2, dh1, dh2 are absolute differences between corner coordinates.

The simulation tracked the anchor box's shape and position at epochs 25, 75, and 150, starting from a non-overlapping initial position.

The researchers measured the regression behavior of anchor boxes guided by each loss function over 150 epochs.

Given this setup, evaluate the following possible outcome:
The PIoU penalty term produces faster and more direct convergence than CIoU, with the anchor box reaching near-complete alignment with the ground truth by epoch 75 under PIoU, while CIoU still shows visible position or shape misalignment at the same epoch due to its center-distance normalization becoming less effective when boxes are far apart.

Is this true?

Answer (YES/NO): NO